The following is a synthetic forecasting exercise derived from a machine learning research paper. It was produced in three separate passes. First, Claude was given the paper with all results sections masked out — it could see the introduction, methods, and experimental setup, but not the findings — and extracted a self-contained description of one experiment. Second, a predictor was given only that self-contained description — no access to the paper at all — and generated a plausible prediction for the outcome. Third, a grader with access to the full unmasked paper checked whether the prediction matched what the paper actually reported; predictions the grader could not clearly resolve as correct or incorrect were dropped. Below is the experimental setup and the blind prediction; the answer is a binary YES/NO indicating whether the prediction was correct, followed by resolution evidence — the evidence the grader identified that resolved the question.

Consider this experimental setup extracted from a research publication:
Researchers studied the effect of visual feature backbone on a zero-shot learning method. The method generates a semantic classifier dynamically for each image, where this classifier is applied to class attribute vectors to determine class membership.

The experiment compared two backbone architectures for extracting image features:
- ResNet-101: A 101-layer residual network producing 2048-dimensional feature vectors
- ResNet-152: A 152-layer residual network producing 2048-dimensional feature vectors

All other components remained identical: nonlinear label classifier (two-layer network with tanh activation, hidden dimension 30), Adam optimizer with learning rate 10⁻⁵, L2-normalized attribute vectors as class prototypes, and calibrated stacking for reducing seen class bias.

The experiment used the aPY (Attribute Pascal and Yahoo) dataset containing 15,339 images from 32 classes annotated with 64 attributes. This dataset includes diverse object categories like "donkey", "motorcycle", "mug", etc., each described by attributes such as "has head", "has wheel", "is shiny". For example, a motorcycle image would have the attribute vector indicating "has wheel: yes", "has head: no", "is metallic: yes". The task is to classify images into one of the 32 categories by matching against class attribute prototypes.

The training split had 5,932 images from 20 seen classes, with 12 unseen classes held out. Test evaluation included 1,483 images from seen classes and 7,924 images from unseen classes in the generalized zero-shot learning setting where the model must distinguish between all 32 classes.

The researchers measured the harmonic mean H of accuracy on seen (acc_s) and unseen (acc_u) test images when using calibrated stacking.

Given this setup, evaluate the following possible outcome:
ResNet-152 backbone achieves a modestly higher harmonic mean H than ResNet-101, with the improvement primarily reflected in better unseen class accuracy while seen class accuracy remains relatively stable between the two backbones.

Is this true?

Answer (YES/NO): NO